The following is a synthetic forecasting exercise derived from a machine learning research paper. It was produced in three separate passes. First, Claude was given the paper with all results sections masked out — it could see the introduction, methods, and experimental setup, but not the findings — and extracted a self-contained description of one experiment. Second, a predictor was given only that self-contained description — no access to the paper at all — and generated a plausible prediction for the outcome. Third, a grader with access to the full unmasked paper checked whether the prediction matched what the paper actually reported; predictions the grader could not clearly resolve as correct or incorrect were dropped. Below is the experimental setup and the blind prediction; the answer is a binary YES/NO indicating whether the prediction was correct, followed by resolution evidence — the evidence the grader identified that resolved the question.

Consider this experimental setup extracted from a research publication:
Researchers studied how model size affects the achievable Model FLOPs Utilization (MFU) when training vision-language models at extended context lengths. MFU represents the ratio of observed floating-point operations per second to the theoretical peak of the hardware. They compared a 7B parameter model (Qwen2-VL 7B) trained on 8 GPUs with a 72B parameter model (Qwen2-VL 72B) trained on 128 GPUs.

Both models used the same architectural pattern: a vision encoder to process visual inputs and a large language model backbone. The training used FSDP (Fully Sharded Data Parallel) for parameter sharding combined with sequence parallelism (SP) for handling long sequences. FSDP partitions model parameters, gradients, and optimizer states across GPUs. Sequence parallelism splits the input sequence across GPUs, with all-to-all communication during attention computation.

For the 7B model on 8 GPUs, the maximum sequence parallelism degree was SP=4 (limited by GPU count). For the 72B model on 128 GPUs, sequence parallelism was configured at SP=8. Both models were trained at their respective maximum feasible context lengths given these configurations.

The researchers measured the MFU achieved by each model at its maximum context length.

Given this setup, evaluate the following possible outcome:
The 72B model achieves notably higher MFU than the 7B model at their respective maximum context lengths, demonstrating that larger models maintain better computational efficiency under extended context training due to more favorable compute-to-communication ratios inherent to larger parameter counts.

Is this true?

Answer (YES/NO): NO